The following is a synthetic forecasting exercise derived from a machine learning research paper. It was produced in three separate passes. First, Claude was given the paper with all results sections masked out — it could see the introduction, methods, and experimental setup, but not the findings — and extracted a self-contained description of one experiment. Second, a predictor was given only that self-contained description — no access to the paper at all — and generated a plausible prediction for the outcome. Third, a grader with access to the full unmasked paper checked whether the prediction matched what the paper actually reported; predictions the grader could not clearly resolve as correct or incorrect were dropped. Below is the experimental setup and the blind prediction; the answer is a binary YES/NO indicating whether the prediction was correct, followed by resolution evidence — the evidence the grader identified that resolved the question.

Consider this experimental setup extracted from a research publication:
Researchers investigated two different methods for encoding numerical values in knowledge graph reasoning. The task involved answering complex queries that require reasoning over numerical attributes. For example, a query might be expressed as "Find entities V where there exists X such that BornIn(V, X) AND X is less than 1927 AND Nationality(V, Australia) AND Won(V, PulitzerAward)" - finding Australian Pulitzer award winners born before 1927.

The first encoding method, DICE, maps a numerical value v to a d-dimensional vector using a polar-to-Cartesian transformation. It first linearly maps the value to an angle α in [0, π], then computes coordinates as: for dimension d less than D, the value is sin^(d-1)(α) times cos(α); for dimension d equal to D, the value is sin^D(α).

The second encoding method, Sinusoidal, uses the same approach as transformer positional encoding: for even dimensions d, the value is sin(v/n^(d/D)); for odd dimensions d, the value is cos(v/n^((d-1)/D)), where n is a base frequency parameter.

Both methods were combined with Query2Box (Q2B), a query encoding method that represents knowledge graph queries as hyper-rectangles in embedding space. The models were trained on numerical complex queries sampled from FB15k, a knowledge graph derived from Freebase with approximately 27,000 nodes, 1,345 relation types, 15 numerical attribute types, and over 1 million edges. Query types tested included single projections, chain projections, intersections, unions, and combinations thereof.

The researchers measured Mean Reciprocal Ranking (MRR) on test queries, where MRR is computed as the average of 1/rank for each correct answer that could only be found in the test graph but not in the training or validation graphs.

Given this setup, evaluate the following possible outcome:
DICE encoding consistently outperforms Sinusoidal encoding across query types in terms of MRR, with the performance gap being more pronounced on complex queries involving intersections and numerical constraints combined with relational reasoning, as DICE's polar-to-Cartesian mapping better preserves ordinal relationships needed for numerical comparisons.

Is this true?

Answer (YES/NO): NO